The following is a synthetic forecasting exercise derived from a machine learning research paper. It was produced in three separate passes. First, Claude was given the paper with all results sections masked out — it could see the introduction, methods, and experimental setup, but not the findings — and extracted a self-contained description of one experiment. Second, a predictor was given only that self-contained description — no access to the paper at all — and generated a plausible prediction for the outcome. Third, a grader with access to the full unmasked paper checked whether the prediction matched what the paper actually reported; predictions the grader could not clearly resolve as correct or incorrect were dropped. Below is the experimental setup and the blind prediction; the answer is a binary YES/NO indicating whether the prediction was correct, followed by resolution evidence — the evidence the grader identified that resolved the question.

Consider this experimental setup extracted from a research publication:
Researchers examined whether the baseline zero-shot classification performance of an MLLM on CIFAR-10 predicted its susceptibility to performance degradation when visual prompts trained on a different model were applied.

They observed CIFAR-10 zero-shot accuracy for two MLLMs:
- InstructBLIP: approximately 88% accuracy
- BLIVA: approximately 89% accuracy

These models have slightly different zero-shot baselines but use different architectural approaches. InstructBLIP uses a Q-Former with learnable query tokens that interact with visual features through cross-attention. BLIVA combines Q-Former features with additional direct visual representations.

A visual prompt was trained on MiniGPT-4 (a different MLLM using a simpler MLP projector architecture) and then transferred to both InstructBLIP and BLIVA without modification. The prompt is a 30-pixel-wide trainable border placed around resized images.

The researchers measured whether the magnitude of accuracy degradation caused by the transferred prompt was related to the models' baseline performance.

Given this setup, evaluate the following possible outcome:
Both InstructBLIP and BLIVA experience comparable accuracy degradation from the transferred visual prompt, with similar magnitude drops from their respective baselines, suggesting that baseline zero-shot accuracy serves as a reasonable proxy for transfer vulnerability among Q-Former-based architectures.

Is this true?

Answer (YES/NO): NO